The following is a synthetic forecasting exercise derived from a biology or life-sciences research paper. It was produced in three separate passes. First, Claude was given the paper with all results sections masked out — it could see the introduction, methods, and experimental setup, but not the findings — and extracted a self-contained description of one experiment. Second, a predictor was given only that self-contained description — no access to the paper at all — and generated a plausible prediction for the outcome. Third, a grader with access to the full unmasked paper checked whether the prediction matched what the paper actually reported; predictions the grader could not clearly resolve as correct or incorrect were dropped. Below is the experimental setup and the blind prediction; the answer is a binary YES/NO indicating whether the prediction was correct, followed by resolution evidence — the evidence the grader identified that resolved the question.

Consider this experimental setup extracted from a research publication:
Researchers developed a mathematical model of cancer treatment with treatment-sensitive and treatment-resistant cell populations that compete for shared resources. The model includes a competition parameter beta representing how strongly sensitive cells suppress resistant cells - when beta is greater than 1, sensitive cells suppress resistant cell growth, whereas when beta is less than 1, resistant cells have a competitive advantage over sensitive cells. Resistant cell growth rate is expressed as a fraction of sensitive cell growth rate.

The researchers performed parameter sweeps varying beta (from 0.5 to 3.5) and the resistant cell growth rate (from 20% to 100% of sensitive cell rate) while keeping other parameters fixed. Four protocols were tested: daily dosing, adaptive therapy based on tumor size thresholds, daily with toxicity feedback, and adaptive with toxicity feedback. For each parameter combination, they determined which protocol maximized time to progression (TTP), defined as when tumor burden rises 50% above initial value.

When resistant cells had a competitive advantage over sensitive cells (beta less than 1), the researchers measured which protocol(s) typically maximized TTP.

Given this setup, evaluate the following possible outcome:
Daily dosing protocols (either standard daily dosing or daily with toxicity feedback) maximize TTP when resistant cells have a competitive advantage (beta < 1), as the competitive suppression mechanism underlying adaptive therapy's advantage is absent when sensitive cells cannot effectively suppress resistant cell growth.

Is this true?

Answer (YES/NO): NO